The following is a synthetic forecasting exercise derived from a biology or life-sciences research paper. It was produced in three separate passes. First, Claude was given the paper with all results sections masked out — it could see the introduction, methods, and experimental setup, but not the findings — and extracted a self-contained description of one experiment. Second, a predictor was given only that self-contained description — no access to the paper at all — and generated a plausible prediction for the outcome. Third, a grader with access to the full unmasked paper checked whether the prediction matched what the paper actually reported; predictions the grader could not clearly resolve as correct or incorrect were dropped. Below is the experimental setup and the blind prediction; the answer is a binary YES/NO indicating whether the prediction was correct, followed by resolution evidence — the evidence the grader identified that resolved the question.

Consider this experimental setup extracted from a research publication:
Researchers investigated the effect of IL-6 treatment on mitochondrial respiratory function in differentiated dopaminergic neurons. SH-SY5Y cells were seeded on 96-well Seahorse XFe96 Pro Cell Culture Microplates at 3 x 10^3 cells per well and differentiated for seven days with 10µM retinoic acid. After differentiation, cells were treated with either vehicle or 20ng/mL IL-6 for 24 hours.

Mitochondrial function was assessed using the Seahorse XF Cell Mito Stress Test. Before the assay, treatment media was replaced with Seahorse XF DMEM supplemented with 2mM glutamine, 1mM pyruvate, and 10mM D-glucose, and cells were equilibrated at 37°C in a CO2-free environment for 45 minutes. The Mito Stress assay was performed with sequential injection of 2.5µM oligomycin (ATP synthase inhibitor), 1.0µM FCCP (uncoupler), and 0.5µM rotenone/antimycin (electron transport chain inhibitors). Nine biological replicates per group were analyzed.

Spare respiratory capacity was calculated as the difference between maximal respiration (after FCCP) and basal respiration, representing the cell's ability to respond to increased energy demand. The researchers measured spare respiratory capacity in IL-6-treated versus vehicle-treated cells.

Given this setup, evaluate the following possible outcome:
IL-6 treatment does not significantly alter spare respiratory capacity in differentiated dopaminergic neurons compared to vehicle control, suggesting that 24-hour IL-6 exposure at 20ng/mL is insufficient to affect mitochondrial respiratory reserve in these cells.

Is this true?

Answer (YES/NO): NO